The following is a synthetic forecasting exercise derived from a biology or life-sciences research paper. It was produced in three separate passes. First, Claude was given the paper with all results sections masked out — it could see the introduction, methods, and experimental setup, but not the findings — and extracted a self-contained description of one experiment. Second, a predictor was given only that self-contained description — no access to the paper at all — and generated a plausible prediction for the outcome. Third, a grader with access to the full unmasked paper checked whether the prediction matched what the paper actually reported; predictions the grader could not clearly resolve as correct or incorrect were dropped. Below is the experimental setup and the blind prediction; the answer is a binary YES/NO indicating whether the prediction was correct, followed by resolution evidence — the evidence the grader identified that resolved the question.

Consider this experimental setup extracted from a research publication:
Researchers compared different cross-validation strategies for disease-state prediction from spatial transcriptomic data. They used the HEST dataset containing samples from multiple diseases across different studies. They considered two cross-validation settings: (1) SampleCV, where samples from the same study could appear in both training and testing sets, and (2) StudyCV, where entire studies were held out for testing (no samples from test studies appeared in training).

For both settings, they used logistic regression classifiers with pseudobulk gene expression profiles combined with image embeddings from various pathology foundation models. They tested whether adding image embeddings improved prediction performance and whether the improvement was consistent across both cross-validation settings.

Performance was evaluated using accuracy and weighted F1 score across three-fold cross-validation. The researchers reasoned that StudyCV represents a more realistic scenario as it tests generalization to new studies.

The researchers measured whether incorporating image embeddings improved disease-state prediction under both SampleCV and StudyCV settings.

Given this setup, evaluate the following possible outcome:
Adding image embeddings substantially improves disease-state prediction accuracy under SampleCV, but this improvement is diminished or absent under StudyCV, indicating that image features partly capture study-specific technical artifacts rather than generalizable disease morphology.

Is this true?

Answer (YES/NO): YES